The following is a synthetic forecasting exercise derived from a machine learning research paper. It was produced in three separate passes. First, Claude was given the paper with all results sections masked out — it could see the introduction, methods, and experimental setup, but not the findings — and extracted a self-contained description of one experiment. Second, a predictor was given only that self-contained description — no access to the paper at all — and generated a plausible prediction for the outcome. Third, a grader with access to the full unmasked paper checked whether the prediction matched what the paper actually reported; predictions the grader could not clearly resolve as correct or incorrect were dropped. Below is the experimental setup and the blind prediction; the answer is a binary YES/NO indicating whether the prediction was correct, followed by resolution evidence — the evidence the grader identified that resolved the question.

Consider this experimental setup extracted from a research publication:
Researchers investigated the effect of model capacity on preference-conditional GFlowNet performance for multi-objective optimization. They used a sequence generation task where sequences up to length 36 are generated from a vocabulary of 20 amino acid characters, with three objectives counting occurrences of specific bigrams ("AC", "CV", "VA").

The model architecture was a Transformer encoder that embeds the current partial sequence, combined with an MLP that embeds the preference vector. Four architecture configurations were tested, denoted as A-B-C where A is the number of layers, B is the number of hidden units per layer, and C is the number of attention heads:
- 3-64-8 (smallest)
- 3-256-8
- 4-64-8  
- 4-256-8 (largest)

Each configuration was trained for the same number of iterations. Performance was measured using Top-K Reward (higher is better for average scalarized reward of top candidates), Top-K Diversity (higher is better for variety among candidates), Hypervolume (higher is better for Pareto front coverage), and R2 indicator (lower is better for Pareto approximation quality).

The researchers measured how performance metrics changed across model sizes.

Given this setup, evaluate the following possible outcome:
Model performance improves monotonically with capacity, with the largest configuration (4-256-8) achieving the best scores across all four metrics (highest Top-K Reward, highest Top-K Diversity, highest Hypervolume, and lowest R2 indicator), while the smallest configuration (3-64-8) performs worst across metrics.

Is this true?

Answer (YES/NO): NO